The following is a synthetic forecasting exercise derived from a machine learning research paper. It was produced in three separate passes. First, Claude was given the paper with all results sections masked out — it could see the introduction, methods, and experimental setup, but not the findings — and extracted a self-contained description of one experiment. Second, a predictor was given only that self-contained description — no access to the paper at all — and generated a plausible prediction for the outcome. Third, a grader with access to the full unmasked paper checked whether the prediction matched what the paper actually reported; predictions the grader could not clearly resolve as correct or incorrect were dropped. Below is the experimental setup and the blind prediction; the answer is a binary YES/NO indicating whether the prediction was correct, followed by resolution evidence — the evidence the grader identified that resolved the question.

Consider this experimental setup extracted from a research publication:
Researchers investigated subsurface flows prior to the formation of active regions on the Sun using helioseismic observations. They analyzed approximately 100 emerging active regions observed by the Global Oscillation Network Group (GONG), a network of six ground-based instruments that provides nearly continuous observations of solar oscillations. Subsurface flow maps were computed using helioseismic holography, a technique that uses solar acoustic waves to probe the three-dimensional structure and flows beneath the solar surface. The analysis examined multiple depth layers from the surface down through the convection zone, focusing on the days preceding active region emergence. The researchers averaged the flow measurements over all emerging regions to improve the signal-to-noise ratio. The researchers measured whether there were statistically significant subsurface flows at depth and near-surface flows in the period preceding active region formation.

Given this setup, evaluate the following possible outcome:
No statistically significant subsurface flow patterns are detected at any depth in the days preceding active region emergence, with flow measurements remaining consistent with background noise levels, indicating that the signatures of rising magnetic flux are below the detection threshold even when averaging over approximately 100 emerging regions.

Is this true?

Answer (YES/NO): NO